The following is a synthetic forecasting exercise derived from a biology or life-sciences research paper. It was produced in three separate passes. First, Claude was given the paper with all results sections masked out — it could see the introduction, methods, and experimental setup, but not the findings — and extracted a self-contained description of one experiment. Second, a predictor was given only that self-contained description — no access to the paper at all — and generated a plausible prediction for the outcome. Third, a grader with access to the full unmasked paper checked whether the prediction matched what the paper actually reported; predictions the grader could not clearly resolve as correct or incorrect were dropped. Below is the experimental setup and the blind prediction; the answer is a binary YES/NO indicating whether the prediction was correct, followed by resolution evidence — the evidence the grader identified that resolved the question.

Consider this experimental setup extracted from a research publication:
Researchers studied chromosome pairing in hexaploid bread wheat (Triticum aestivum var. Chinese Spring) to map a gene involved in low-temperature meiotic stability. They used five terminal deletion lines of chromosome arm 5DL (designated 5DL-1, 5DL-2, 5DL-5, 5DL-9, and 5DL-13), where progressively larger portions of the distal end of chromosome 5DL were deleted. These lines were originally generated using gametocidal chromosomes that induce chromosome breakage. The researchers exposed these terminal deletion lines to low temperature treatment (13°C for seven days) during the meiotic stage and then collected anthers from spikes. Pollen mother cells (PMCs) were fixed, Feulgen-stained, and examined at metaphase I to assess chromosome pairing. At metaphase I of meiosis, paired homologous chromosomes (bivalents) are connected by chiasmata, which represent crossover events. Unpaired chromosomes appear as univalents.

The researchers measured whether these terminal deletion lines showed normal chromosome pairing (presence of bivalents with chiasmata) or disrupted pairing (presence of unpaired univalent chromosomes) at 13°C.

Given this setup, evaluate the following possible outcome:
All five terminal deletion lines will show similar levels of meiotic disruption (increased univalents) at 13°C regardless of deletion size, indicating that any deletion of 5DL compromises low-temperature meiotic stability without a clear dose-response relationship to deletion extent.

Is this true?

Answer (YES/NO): NO